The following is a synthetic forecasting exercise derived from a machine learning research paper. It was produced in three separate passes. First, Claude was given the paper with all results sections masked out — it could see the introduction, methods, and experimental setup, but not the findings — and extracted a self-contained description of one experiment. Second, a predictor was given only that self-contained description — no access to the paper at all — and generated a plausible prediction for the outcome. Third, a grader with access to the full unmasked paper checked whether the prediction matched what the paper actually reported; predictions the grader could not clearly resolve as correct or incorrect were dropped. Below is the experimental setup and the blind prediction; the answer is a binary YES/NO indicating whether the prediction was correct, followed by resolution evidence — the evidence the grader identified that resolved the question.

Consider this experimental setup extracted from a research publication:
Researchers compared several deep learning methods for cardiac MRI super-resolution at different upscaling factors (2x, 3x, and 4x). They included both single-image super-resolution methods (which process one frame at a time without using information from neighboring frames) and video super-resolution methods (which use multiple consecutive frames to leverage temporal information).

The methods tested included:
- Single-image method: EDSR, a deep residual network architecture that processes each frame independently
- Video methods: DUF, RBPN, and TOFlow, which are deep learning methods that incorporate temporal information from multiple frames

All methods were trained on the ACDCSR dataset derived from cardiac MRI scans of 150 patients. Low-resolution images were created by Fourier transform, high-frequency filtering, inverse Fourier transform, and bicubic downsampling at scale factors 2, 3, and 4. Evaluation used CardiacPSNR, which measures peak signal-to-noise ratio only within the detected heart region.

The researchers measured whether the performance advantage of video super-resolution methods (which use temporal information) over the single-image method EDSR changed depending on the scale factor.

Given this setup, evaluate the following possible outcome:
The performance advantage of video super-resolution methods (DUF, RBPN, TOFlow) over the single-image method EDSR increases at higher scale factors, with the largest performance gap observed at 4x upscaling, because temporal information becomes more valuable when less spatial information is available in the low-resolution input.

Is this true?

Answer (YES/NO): NO